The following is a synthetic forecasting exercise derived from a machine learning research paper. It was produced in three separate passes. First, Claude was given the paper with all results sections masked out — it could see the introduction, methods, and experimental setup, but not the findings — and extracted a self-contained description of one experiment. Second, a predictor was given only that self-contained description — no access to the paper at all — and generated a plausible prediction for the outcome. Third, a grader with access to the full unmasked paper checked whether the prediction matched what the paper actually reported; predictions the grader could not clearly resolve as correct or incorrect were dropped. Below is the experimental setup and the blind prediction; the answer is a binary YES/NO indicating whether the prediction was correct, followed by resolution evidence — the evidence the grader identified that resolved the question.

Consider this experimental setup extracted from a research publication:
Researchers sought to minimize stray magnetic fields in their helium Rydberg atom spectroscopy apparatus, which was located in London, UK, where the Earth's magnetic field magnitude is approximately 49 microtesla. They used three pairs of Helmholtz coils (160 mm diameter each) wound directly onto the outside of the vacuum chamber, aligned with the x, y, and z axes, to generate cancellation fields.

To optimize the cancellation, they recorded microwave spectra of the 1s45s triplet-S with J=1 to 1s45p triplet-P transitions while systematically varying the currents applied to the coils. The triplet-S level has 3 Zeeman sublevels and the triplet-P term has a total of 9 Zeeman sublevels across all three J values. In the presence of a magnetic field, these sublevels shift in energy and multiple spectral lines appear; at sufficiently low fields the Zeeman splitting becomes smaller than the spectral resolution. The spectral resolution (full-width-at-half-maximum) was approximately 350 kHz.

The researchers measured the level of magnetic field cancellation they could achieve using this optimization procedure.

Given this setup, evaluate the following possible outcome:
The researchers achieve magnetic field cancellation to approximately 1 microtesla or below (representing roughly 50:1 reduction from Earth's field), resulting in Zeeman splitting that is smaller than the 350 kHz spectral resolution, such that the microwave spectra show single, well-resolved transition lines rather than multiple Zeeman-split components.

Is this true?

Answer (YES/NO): NO